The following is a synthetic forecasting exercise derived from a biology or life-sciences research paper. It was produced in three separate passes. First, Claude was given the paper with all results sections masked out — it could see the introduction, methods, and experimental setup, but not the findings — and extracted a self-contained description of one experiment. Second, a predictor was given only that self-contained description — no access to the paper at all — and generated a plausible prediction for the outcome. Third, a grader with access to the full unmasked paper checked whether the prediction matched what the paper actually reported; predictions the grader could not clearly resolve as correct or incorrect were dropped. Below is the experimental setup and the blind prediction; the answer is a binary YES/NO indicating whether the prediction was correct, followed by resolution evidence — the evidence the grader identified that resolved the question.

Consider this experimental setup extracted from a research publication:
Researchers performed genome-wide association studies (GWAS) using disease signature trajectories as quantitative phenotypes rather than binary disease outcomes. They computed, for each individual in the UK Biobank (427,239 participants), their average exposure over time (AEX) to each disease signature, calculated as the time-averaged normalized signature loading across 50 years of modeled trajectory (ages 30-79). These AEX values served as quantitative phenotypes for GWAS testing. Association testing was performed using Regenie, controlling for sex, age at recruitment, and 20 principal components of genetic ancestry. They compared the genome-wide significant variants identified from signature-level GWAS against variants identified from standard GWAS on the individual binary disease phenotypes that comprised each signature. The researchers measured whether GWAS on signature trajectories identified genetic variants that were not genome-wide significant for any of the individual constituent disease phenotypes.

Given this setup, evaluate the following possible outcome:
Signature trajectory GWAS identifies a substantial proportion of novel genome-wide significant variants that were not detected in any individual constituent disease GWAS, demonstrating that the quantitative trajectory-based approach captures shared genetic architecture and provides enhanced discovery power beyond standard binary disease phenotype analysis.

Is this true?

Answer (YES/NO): YES